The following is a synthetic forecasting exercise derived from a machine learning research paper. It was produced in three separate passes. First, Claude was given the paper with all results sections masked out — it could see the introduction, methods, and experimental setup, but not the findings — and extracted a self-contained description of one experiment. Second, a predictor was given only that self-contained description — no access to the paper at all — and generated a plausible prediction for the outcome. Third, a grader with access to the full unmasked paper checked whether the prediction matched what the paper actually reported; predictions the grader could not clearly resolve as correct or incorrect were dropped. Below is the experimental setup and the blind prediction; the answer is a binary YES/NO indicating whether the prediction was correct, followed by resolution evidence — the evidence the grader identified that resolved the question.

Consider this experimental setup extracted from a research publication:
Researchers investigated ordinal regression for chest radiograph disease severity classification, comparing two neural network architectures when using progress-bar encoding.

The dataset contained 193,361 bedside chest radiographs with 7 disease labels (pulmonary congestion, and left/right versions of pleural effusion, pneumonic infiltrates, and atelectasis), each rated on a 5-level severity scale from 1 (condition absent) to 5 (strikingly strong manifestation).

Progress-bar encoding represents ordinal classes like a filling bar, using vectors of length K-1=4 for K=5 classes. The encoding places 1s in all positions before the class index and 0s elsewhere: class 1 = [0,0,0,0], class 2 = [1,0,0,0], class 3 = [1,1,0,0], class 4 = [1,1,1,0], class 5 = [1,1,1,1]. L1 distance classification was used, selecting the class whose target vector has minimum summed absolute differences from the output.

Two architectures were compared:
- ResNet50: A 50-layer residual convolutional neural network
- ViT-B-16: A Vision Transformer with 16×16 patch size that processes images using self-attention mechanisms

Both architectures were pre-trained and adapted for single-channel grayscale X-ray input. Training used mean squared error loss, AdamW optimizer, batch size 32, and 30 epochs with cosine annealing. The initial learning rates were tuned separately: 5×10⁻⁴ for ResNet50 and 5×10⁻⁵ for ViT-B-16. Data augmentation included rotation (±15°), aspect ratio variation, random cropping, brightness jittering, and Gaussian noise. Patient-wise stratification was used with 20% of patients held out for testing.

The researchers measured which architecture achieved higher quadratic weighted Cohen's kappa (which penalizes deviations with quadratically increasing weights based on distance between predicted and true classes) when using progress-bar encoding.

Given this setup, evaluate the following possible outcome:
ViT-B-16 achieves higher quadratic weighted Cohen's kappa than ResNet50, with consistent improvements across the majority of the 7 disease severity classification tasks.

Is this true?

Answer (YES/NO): NO